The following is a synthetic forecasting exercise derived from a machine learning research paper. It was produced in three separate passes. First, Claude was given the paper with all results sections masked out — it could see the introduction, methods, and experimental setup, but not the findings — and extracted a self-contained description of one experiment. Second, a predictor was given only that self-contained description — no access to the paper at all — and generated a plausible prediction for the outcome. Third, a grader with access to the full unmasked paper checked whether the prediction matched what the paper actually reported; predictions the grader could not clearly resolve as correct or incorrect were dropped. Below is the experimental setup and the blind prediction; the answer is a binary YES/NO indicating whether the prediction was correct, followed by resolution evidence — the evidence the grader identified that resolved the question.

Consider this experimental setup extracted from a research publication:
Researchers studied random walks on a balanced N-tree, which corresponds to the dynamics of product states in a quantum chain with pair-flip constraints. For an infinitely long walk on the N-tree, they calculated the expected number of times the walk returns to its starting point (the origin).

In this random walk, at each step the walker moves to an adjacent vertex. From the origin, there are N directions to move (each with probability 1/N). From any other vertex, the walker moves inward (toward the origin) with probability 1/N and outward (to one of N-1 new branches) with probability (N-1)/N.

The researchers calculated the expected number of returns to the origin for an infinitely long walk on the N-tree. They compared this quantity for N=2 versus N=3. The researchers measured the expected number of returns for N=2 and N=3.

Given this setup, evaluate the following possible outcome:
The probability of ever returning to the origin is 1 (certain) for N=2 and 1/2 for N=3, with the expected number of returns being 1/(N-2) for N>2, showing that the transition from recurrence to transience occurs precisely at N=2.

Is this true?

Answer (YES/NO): NO